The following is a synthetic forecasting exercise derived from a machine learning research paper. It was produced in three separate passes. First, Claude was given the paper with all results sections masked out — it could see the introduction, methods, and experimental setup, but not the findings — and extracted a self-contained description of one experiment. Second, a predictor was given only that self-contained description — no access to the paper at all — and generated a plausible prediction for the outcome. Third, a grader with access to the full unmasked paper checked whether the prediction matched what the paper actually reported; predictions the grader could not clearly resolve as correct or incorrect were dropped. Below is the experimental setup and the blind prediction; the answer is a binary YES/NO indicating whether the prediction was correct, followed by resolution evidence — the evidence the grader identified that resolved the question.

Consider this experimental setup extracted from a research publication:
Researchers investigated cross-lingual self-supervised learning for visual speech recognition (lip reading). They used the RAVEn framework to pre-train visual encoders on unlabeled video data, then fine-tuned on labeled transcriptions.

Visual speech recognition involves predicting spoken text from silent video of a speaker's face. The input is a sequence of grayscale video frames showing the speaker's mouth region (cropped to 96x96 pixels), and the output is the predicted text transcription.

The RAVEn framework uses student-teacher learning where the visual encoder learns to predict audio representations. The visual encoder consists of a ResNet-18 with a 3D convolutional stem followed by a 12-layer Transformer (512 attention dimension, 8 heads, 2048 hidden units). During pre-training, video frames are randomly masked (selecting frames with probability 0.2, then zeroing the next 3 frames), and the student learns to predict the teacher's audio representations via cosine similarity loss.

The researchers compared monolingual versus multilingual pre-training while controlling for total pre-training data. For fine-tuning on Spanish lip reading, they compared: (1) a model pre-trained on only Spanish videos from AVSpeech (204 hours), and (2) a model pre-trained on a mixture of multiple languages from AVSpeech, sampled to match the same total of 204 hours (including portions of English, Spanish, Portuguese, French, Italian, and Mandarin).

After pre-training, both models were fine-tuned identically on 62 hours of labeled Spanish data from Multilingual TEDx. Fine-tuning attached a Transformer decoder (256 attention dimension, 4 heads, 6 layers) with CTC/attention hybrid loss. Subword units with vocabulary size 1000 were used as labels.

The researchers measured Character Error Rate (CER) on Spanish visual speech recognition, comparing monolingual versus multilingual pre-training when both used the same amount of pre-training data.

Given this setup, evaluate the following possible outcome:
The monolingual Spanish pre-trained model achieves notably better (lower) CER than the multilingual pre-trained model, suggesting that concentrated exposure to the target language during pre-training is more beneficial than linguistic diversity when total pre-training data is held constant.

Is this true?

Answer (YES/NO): YES